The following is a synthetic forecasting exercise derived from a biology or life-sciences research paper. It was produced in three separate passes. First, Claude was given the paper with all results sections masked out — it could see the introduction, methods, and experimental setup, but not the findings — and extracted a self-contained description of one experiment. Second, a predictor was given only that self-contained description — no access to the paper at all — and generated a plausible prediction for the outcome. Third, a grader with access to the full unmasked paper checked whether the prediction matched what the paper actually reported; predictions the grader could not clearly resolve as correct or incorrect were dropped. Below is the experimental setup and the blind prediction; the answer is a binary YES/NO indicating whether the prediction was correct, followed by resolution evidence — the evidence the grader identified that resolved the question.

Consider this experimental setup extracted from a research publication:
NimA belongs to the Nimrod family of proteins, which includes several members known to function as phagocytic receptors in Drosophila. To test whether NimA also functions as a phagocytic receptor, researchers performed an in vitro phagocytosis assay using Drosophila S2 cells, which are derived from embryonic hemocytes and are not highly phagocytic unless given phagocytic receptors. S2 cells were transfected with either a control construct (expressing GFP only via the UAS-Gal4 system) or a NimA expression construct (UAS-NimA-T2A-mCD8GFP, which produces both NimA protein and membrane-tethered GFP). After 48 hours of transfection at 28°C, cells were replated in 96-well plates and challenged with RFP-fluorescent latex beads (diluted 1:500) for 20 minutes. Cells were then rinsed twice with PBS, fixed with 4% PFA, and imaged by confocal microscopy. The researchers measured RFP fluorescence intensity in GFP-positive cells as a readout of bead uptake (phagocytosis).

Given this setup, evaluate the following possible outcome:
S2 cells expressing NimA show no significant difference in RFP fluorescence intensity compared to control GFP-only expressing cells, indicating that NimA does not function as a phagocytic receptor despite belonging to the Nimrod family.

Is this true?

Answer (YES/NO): YES